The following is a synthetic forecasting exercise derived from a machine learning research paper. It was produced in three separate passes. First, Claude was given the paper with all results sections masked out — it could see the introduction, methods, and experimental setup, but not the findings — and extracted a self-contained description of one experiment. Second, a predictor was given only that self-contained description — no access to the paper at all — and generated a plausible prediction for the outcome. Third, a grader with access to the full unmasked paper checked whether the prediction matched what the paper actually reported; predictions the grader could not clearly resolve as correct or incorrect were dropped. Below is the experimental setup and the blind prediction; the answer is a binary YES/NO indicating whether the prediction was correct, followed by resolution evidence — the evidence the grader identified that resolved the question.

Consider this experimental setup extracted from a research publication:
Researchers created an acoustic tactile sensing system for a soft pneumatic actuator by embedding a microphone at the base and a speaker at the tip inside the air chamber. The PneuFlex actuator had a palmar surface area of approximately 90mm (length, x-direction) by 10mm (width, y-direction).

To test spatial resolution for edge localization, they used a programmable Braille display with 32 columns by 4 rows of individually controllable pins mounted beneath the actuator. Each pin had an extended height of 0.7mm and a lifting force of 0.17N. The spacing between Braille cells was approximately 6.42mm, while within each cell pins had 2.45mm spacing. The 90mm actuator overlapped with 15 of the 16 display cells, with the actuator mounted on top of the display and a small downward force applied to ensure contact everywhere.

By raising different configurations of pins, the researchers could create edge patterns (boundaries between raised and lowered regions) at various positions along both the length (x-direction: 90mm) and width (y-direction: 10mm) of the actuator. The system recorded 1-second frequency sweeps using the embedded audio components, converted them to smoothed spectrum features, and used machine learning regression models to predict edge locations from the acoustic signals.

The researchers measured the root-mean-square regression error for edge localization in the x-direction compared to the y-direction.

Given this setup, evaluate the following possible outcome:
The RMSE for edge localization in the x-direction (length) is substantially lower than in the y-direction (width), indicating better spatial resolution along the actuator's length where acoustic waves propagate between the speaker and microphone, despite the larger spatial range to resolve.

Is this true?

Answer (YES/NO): NO